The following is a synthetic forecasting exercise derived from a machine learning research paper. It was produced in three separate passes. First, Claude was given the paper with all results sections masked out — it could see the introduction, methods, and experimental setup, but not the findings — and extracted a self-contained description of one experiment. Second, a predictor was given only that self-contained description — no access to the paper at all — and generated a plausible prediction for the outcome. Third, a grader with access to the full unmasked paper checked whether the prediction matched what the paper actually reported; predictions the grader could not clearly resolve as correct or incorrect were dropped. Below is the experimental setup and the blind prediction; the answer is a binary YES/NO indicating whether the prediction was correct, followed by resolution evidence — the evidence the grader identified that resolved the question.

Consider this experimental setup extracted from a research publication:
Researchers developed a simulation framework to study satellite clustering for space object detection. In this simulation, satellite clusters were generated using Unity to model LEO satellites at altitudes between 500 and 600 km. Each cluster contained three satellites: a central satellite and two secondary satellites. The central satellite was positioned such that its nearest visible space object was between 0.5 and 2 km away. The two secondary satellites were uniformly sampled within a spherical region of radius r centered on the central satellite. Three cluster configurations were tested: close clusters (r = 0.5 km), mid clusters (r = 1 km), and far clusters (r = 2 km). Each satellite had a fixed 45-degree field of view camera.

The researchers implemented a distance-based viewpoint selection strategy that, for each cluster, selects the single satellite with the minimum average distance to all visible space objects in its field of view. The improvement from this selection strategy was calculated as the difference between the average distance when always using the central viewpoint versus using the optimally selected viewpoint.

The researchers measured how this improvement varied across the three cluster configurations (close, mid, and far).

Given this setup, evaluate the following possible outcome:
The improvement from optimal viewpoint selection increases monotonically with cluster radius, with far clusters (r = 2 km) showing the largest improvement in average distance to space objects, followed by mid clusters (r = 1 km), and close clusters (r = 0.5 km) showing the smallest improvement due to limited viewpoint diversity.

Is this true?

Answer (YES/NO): NO